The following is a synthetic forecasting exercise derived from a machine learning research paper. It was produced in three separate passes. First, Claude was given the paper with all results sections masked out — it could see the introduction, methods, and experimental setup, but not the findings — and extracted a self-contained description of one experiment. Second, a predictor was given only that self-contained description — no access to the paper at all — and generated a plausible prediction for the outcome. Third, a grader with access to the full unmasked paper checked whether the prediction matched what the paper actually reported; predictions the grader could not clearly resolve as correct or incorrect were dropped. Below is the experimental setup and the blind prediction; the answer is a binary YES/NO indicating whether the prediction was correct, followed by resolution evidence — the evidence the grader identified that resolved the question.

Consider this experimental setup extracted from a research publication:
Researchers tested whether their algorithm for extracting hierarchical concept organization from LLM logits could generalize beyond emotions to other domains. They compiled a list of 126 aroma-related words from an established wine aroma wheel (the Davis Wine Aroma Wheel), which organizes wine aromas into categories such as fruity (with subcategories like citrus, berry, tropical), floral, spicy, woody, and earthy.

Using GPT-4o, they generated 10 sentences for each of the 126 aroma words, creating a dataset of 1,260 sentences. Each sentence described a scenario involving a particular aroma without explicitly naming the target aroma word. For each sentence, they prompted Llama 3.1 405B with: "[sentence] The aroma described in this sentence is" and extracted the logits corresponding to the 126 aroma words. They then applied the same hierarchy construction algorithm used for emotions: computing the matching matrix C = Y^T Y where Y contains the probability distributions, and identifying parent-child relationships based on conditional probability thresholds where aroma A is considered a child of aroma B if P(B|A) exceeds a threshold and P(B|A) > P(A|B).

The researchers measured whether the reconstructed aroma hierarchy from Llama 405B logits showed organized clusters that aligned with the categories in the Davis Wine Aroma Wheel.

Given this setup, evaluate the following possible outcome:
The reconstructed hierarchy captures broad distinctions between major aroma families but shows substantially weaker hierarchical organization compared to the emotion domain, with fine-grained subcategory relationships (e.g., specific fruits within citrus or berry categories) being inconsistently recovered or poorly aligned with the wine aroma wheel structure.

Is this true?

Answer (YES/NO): NO